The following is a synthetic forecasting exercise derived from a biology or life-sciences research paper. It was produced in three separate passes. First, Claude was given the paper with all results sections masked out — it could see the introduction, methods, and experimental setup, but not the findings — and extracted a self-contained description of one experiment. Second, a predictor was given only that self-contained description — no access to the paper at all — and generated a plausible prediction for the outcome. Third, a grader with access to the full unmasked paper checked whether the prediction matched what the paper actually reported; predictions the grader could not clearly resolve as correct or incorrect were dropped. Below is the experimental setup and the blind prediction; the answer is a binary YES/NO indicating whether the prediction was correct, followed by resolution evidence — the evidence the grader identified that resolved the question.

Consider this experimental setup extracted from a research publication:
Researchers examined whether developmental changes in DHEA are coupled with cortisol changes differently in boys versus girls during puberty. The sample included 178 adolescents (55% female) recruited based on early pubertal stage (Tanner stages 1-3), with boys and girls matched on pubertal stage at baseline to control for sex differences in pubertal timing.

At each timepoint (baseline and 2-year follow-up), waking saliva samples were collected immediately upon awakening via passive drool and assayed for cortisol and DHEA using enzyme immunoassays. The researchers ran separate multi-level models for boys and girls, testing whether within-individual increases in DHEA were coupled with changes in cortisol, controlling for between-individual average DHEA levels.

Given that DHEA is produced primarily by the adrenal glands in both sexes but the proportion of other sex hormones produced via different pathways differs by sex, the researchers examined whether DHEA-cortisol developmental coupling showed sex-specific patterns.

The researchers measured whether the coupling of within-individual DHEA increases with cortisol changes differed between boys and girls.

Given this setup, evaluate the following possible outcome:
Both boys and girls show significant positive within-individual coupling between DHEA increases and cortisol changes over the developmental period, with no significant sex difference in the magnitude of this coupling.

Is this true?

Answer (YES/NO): YES